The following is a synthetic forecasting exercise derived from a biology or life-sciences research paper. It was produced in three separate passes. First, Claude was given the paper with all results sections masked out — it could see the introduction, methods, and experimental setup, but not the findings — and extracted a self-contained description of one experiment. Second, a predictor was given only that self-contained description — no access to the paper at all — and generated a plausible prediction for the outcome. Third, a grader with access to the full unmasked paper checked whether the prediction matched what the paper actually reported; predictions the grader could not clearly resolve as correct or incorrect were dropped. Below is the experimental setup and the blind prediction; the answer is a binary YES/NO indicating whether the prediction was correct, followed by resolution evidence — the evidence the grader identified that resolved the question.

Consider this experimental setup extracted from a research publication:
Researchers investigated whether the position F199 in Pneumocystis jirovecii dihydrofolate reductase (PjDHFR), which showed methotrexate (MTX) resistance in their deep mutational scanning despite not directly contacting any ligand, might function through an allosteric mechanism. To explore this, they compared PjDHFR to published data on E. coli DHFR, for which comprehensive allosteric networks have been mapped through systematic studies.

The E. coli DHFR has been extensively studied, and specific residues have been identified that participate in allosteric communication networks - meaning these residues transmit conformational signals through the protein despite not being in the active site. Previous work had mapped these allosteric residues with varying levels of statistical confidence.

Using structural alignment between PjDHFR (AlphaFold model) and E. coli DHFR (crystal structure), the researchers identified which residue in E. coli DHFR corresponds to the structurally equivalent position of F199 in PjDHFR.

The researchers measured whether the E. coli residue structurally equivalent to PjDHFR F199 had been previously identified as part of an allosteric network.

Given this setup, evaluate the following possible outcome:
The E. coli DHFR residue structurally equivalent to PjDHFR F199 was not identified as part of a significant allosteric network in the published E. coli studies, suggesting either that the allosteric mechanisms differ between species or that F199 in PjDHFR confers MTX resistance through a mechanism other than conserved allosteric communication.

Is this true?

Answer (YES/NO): NO